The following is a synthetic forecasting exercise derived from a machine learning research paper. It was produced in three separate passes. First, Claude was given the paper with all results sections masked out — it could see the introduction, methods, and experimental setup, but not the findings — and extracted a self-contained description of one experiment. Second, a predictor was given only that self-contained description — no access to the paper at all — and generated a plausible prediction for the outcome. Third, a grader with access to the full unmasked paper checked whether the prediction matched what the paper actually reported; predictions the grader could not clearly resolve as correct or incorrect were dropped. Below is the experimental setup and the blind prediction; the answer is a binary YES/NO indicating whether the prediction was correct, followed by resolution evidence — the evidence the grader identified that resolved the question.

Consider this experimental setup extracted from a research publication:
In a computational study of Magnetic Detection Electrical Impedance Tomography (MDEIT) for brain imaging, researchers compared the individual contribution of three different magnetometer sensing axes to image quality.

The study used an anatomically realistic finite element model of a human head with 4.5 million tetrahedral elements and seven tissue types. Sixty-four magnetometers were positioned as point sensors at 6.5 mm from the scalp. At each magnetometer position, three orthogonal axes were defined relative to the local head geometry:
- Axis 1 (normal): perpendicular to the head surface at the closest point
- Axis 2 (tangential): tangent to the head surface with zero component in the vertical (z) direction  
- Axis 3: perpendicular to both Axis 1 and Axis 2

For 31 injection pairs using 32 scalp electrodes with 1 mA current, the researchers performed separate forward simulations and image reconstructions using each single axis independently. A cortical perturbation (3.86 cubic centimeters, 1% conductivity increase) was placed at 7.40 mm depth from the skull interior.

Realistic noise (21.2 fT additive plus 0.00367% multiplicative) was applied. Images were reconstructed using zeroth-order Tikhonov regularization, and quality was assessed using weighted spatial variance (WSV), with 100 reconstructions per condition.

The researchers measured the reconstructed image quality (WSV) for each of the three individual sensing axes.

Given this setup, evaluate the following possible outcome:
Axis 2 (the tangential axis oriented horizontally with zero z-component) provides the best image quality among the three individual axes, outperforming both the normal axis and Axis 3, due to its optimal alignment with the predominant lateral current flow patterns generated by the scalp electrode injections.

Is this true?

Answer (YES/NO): NO